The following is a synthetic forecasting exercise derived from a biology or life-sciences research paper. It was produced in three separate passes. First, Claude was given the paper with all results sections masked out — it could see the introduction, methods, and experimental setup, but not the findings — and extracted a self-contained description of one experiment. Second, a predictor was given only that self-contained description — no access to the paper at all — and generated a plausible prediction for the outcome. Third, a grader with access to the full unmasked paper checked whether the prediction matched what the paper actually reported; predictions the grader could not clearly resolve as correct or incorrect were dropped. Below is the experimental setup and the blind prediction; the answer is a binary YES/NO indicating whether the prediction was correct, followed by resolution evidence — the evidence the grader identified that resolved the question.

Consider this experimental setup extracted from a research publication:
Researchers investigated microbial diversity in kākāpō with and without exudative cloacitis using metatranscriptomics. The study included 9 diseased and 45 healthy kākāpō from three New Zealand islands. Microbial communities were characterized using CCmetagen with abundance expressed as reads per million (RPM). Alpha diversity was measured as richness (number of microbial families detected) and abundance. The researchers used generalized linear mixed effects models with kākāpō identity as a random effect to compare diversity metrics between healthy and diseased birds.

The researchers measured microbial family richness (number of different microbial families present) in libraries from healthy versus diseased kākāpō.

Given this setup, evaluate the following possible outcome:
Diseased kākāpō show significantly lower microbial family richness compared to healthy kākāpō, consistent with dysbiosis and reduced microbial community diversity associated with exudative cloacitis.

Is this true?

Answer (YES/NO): YES